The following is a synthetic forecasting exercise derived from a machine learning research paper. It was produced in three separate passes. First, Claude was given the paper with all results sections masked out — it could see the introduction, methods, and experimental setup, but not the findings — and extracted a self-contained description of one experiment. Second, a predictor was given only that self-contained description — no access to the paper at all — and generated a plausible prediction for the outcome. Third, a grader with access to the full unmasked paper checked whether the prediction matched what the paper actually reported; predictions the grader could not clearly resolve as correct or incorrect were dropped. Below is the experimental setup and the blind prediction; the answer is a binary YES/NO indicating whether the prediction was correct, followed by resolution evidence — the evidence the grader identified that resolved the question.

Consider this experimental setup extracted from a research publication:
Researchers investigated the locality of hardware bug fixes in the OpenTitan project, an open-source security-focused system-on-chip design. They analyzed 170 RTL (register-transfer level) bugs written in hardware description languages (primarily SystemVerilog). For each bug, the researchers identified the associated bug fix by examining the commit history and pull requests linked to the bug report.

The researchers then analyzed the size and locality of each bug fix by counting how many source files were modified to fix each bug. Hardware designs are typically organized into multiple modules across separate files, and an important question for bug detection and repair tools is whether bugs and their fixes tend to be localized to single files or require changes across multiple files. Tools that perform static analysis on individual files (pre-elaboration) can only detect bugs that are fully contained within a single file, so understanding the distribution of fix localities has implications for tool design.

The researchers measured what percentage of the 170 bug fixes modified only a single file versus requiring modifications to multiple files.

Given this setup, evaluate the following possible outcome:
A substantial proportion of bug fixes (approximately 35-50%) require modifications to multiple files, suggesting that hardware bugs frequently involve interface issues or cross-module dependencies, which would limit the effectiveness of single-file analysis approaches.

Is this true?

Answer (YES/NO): YES